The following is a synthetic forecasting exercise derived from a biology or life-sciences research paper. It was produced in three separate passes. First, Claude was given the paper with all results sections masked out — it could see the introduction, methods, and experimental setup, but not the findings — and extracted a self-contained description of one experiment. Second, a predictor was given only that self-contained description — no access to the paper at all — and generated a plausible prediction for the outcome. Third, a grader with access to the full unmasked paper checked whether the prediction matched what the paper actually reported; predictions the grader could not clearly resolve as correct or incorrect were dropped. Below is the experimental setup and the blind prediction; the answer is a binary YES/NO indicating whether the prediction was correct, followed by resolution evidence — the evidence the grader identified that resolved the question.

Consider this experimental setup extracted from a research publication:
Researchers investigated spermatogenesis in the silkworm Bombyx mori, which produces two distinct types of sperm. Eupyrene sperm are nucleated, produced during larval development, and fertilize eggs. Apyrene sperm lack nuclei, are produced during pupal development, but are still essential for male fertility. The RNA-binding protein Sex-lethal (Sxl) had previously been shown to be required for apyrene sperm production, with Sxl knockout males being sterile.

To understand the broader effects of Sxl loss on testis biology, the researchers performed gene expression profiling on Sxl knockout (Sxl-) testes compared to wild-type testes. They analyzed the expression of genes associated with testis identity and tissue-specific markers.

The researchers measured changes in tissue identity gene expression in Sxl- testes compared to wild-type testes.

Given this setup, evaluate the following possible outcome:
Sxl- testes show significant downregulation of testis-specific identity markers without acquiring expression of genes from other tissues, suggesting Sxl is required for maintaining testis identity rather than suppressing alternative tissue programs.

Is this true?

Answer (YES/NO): NO